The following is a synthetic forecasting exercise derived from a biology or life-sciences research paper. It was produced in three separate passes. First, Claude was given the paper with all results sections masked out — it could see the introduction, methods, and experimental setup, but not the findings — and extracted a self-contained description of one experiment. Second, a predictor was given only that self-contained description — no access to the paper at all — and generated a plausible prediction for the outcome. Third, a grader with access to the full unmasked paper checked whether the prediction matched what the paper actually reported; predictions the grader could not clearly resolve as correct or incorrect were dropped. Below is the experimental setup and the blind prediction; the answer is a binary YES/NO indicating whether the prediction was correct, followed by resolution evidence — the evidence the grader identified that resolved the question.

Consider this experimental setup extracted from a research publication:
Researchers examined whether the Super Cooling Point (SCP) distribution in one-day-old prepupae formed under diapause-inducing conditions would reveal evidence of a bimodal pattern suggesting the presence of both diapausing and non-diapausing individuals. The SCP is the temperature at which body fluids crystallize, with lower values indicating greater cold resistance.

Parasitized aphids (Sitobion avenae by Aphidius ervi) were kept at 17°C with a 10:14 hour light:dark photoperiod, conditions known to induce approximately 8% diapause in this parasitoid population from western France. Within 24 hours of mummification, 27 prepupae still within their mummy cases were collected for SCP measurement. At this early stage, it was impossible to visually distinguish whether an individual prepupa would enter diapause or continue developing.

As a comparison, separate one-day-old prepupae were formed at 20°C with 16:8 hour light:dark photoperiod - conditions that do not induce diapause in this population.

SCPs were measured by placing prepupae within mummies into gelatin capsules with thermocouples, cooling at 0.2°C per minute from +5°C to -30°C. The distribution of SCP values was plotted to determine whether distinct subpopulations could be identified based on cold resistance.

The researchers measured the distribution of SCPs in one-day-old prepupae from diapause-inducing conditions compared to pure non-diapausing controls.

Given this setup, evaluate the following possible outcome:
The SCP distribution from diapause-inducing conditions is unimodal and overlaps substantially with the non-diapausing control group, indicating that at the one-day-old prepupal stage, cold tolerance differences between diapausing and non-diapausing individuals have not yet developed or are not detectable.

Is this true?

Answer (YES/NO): YES